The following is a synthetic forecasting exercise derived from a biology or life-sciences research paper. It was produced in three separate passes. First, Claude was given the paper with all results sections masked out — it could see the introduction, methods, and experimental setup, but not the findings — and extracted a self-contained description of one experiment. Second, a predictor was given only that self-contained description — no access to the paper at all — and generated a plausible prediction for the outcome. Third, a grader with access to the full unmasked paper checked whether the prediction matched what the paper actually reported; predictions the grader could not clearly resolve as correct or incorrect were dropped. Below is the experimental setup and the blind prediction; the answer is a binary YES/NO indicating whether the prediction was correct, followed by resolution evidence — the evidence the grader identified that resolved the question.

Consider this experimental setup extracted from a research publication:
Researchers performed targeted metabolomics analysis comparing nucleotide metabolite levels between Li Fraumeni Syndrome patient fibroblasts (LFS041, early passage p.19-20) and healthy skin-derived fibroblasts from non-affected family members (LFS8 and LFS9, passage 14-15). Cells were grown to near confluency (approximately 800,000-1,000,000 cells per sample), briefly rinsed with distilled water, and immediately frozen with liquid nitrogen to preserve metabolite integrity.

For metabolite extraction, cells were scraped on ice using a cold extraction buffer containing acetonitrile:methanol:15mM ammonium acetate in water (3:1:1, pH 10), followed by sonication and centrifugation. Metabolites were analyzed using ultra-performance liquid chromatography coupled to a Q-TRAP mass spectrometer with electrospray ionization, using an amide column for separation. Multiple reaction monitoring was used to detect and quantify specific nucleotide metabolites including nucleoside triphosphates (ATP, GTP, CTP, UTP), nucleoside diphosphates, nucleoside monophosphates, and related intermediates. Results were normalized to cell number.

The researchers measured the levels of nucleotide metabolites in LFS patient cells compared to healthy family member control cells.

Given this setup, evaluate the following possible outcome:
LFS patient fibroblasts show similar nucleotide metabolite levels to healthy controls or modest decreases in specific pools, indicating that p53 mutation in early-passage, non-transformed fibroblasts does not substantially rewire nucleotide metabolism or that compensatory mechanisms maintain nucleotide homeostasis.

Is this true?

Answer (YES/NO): NO